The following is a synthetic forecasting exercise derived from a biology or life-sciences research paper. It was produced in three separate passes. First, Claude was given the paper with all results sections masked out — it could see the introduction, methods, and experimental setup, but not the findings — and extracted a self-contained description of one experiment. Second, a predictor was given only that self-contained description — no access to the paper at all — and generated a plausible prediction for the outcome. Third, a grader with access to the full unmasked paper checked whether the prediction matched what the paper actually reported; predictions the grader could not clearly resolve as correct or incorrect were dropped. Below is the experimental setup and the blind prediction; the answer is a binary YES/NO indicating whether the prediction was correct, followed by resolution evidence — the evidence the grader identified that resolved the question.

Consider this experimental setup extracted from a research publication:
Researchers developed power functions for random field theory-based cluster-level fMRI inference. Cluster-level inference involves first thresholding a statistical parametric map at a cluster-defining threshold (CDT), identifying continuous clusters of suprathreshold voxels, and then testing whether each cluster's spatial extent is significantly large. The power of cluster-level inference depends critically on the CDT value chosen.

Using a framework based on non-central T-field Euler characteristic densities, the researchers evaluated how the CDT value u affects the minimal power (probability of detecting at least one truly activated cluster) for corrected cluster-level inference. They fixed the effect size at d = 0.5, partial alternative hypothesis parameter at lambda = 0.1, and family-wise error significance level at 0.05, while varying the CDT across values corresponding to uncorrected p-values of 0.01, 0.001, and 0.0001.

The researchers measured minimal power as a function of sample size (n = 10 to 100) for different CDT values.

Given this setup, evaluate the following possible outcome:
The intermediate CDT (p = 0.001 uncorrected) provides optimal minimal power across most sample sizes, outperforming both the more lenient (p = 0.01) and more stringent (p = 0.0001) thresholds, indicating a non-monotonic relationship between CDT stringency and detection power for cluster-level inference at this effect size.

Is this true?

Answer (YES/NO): NO